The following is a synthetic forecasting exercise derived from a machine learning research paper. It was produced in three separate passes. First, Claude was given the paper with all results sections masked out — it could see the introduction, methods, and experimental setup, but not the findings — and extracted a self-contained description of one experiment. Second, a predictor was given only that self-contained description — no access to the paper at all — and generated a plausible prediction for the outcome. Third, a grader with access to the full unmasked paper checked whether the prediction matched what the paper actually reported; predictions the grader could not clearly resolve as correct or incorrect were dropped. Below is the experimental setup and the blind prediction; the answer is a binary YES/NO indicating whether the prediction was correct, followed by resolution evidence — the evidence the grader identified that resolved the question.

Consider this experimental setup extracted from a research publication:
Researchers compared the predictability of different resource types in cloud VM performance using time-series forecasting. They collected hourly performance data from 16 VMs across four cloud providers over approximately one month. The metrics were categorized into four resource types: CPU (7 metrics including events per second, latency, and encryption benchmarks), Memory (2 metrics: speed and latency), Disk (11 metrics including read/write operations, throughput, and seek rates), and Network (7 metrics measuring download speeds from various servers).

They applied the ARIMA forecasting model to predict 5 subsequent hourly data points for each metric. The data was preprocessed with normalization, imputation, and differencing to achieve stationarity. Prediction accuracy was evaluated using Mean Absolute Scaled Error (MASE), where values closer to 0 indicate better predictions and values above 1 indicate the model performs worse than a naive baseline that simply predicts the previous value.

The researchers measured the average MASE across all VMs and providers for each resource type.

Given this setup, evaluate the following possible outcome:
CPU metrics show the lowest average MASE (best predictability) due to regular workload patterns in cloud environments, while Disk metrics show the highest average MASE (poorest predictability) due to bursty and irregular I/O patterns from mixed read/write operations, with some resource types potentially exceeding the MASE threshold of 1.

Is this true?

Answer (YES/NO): NO